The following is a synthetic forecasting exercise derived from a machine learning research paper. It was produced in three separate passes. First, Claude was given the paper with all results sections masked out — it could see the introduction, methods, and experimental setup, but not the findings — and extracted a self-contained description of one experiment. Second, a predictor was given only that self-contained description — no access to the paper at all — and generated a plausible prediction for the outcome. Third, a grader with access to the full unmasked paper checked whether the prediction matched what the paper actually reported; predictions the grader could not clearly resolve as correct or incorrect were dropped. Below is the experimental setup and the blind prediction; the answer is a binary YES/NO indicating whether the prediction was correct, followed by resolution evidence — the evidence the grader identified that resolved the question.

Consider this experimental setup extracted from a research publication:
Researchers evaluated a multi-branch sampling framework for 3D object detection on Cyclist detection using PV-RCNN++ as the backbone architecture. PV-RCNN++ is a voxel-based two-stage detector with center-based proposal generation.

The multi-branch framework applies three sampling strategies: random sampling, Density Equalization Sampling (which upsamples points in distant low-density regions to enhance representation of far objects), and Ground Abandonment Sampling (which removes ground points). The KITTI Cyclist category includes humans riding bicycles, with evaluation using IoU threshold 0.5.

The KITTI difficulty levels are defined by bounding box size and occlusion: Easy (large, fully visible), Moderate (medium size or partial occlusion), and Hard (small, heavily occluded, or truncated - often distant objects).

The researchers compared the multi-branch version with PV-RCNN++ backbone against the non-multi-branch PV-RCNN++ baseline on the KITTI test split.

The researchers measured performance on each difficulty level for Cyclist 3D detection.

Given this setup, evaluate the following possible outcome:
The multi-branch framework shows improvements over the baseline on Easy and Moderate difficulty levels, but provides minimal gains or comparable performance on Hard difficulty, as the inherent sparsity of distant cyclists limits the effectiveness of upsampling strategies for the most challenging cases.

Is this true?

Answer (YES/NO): NO